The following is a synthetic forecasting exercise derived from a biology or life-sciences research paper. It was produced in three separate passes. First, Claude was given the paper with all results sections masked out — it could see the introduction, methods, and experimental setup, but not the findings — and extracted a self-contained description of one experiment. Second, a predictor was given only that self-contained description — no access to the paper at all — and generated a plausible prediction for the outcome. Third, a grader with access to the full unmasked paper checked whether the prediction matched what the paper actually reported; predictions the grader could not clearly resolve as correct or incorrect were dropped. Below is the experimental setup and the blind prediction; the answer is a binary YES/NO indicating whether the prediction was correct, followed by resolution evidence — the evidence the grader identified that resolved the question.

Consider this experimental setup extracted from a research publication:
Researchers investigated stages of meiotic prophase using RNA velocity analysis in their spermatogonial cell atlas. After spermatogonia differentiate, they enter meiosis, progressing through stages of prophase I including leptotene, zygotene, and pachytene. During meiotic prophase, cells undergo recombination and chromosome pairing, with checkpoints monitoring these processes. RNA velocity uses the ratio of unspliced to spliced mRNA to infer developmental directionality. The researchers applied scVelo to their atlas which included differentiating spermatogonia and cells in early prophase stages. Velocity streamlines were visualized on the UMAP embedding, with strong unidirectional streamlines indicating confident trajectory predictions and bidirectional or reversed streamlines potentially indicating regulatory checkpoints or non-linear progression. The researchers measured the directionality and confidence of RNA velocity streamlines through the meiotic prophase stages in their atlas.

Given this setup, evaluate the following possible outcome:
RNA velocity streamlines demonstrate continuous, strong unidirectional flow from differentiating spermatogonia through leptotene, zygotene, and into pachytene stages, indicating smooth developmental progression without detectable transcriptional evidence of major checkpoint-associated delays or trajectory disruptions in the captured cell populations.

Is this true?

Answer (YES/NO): NO